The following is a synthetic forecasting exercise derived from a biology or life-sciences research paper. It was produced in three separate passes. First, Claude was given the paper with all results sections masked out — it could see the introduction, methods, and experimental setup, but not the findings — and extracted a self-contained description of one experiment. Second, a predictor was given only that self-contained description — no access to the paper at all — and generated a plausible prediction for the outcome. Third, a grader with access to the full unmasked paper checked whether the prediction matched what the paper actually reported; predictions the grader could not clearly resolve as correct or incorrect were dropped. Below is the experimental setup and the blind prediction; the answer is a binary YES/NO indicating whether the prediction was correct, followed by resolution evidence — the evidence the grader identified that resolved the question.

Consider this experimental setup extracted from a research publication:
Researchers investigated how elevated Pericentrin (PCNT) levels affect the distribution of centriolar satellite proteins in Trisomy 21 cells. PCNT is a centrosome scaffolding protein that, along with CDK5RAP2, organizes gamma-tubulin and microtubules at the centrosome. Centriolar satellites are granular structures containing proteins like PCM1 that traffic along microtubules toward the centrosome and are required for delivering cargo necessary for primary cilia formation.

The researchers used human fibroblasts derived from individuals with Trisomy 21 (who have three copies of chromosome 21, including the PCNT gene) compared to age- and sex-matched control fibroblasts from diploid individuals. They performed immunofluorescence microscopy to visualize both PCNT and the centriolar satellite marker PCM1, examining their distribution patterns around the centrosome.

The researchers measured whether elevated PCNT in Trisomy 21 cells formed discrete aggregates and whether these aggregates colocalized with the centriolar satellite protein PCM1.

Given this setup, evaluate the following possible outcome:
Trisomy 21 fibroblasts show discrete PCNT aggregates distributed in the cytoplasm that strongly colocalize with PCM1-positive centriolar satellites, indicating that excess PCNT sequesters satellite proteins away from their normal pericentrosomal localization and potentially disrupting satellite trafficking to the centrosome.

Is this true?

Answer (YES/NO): NO